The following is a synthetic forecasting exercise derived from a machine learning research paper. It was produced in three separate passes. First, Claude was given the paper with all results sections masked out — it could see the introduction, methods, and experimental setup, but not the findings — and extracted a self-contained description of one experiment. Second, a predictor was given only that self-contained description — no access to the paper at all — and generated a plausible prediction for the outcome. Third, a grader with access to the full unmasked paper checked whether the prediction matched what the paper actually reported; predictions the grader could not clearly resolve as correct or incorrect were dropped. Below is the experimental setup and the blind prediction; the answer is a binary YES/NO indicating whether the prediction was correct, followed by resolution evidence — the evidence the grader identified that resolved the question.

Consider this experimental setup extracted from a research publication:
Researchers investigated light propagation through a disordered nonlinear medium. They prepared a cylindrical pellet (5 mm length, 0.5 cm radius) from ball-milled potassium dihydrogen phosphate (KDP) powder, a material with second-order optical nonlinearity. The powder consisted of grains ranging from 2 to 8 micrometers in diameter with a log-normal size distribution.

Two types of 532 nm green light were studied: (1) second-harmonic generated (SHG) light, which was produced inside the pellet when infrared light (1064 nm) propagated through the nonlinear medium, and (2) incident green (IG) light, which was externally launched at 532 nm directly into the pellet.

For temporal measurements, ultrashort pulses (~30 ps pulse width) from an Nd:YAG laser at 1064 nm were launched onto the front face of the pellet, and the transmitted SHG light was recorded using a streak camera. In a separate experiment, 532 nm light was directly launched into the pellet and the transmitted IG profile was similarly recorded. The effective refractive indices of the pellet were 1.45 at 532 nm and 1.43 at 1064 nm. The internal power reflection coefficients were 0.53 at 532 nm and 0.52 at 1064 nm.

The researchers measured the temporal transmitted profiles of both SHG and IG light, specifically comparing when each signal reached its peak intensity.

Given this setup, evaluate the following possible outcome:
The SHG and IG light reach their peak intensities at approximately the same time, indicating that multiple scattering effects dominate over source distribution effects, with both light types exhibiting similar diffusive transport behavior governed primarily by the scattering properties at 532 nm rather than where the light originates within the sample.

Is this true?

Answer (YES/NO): NO